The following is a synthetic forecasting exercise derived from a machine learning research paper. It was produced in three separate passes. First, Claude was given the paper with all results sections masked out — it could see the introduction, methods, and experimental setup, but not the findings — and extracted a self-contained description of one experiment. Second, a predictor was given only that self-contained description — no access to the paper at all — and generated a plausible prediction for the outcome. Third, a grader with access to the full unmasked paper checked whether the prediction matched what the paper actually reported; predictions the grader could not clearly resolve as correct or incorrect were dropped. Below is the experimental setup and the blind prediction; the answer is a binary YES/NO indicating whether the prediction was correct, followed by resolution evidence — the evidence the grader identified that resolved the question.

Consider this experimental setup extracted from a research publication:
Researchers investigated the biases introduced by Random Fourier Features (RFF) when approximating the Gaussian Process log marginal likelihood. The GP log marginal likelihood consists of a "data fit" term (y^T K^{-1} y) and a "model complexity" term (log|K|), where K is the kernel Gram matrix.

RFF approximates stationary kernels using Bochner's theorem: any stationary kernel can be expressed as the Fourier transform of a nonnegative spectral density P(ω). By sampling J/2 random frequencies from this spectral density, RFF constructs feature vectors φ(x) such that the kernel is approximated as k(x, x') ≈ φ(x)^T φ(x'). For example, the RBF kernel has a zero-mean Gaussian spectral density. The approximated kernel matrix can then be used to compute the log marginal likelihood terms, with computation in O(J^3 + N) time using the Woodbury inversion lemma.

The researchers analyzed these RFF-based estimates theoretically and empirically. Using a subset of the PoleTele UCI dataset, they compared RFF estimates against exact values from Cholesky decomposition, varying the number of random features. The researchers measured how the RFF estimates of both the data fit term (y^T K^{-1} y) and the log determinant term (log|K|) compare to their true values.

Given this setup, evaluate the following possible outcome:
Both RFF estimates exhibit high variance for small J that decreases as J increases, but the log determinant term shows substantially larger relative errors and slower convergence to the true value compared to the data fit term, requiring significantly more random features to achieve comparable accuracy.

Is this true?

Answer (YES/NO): NO